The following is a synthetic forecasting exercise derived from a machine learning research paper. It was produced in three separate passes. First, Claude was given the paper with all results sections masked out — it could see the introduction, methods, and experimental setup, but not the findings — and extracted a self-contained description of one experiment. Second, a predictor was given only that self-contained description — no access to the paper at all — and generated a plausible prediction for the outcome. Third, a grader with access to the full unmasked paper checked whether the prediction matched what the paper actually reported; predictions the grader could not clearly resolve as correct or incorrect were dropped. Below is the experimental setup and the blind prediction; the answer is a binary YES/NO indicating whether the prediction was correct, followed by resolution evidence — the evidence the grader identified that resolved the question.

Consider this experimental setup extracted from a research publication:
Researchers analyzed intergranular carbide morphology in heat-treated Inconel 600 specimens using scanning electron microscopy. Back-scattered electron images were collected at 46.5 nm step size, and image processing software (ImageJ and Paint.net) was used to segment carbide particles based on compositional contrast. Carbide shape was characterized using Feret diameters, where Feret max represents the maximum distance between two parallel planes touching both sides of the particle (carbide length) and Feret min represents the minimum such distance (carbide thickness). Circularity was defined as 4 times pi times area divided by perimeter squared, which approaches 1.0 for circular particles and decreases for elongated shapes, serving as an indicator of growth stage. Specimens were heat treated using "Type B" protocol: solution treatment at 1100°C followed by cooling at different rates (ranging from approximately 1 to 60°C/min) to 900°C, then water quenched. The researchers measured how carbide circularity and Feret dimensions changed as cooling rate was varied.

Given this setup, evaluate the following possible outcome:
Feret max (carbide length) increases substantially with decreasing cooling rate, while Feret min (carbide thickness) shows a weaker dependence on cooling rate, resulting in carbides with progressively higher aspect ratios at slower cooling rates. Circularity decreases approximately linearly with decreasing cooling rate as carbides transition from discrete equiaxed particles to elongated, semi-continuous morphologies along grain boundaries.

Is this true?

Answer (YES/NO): NO